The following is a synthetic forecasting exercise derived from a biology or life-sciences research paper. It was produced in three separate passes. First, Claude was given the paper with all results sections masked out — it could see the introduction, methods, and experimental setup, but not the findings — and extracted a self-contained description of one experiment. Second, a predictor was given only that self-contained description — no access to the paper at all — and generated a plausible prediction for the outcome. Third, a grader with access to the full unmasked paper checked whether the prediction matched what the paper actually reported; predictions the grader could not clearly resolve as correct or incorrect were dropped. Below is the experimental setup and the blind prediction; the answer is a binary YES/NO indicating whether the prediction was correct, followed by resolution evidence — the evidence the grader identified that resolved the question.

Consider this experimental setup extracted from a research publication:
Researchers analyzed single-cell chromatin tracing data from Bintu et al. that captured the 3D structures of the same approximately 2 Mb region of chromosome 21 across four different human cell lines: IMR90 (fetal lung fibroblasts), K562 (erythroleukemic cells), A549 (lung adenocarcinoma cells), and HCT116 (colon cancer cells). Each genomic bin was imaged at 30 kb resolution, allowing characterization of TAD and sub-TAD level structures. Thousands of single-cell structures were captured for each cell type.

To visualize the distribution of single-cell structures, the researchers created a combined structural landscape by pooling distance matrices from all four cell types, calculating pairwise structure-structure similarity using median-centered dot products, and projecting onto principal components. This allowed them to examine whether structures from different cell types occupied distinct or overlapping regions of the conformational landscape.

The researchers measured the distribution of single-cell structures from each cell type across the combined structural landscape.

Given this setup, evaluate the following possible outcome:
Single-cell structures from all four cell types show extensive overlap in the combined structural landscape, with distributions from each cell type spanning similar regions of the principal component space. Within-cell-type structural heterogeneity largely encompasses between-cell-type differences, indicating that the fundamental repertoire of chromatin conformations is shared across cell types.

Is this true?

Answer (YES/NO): NO